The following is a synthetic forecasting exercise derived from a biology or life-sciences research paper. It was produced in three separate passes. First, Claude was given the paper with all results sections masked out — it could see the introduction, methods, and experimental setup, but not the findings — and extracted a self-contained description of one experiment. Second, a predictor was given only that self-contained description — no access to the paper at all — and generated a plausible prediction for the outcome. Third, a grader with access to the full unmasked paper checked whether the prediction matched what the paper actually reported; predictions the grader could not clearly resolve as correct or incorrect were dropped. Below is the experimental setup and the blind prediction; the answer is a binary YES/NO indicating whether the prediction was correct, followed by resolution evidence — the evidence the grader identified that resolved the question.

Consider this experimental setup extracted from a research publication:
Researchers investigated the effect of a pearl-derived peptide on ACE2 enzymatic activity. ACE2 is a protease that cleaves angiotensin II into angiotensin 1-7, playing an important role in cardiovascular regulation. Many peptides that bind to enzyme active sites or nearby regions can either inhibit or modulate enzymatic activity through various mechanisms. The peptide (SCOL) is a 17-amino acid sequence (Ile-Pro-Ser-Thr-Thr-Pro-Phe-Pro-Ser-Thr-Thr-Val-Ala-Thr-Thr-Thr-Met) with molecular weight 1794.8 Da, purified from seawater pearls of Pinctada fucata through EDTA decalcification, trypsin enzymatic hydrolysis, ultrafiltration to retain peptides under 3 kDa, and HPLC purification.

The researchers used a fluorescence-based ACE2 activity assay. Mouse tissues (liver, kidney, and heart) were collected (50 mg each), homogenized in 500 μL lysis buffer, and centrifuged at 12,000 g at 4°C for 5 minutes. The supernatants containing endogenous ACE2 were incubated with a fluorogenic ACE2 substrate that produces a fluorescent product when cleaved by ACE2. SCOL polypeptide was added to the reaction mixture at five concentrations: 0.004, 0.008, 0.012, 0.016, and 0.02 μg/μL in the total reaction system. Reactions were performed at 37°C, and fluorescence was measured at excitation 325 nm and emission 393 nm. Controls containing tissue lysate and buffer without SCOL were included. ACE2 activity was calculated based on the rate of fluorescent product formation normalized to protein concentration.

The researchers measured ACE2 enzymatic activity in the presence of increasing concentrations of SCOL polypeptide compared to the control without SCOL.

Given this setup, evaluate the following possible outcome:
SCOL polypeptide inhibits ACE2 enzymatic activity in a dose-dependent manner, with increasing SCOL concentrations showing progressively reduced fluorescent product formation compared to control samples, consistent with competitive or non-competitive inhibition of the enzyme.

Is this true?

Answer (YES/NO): NO